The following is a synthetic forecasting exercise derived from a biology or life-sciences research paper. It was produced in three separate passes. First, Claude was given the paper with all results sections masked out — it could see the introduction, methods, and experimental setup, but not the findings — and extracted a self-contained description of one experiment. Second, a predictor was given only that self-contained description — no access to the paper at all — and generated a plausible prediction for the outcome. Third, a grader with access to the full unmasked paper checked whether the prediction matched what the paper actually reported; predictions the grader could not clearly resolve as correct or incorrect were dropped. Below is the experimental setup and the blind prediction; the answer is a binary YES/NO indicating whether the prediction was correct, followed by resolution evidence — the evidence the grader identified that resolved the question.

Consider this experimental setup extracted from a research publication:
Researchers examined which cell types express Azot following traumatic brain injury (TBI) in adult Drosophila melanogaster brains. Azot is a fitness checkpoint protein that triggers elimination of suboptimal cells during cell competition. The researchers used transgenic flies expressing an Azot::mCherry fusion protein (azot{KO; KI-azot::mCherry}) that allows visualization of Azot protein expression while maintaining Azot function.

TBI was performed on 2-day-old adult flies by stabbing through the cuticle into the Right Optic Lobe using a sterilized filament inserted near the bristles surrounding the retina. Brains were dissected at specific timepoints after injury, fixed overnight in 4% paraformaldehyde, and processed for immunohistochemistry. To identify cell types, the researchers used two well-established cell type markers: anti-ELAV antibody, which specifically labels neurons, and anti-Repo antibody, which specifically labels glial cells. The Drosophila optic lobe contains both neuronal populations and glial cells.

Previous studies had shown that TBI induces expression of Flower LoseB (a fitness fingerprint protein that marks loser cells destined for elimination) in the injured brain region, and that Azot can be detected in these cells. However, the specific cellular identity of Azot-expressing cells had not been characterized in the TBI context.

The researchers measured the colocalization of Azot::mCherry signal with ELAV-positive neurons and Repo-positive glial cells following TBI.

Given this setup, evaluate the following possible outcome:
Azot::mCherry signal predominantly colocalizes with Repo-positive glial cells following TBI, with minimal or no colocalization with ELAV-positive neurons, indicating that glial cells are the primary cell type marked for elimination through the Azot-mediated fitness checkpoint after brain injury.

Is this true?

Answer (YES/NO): NO